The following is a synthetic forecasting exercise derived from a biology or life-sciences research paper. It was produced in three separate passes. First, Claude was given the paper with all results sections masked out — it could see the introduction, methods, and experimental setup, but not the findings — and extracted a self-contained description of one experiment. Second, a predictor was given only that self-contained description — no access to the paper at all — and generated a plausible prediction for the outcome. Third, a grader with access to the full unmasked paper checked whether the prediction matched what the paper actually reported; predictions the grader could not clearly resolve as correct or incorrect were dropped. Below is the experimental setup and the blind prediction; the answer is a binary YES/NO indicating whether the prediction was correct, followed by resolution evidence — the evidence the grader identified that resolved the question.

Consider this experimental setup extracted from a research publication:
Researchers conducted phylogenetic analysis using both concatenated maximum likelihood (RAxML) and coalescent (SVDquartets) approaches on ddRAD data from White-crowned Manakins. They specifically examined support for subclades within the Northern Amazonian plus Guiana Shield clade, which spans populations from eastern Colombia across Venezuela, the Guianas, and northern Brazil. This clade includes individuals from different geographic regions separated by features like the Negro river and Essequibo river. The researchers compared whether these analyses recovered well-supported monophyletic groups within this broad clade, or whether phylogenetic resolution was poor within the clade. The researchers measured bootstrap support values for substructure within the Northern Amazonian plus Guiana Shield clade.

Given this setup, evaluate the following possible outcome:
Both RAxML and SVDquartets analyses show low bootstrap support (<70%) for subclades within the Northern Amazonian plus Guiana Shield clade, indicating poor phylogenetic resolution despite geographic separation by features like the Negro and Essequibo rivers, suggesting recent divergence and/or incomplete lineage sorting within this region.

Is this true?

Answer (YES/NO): YES